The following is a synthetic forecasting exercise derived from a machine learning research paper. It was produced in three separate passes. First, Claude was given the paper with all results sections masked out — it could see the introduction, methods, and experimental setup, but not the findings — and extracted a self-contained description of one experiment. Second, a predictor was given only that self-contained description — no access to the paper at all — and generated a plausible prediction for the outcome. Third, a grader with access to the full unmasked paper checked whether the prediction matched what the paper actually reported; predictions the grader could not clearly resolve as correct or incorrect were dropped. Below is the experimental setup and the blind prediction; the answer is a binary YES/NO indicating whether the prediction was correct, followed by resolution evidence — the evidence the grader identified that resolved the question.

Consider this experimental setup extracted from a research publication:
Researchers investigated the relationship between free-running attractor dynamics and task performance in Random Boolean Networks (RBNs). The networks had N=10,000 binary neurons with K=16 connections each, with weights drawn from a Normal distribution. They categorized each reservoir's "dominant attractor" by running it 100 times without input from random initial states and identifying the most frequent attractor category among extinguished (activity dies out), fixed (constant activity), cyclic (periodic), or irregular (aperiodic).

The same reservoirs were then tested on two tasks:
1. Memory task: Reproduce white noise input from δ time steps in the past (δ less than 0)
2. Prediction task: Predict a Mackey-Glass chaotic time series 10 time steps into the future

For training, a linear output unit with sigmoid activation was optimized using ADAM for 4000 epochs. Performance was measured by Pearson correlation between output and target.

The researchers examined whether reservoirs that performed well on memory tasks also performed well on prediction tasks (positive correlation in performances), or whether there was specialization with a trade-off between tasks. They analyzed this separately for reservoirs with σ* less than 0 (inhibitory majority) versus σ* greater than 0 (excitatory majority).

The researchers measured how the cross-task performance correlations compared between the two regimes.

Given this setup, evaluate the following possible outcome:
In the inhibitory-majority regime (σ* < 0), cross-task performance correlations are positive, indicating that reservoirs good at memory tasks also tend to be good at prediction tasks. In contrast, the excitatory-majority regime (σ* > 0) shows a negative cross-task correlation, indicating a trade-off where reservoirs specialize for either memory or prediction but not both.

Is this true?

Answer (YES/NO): NO